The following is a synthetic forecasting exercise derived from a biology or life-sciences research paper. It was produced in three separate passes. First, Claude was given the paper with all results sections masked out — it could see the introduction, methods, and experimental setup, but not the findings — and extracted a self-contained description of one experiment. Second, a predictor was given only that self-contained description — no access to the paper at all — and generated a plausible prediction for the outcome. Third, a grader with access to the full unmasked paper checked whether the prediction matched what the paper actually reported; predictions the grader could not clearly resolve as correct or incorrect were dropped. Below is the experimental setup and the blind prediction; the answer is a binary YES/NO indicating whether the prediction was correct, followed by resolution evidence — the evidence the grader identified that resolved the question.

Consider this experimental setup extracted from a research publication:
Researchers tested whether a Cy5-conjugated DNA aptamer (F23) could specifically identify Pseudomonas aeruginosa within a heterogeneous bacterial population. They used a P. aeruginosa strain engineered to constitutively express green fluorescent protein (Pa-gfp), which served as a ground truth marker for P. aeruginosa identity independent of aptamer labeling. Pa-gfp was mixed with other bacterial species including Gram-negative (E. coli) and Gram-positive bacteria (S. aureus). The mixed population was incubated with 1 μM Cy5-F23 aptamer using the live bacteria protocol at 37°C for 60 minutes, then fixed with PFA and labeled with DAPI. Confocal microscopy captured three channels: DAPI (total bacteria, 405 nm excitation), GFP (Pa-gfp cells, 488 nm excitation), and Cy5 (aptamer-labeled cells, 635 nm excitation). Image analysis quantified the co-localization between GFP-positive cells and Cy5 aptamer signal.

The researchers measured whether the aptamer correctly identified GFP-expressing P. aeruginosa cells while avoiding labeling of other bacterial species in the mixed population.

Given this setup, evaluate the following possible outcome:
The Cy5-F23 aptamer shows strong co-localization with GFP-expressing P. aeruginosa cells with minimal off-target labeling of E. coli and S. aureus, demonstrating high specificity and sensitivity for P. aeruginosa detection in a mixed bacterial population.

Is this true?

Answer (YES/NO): YES